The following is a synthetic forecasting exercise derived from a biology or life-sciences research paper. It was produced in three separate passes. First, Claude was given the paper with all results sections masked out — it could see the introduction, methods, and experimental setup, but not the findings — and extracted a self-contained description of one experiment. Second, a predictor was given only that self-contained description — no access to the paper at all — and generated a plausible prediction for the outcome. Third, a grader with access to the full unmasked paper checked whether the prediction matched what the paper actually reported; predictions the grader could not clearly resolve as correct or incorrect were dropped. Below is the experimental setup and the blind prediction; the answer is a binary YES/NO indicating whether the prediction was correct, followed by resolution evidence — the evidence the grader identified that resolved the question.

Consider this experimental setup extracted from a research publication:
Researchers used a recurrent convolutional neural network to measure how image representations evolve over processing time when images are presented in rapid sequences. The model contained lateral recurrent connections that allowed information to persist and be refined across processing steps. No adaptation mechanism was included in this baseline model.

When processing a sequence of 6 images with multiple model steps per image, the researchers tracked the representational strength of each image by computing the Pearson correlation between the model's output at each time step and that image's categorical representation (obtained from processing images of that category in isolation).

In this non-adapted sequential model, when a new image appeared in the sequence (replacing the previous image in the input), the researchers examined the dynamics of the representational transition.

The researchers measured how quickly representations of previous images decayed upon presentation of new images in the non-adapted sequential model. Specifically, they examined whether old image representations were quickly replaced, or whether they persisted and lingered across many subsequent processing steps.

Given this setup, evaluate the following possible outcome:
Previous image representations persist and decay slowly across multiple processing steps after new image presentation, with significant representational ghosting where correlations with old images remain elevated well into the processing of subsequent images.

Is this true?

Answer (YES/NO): YES